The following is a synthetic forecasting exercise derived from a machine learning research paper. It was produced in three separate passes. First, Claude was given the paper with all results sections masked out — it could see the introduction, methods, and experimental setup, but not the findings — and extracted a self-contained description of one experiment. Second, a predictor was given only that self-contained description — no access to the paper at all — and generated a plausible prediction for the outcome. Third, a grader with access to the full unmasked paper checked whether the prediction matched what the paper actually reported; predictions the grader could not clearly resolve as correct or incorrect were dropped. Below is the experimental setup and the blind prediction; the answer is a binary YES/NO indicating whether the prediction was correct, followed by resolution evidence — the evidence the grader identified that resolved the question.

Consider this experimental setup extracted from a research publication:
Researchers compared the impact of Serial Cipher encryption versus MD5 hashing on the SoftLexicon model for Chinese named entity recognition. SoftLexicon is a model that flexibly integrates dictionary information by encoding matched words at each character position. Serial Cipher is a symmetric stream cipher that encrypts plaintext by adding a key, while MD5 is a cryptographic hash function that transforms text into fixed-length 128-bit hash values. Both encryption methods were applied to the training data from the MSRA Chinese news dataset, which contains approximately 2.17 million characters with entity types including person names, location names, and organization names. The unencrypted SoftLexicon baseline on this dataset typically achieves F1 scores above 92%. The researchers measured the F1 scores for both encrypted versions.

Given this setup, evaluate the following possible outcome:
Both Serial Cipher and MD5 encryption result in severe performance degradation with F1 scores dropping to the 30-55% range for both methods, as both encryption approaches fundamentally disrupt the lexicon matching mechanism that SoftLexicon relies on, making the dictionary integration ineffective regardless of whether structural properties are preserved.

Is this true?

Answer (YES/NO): NO